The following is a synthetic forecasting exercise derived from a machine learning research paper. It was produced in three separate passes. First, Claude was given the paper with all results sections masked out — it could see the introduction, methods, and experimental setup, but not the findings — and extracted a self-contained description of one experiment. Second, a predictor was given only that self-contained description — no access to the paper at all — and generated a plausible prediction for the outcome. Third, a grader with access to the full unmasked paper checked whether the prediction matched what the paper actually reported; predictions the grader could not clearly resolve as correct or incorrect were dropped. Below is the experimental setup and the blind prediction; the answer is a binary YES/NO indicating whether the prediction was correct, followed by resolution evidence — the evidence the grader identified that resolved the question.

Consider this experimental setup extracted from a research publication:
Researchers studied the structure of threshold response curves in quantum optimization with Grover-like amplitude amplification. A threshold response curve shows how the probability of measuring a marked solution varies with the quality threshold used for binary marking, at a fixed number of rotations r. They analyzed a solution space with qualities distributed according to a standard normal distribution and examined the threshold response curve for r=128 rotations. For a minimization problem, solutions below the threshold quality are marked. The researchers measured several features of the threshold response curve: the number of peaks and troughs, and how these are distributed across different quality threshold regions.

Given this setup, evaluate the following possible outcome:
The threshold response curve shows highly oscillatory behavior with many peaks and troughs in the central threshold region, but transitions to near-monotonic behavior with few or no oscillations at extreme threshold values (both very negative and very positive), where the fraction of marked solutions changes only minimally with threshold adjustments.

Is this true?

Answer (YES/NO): NO